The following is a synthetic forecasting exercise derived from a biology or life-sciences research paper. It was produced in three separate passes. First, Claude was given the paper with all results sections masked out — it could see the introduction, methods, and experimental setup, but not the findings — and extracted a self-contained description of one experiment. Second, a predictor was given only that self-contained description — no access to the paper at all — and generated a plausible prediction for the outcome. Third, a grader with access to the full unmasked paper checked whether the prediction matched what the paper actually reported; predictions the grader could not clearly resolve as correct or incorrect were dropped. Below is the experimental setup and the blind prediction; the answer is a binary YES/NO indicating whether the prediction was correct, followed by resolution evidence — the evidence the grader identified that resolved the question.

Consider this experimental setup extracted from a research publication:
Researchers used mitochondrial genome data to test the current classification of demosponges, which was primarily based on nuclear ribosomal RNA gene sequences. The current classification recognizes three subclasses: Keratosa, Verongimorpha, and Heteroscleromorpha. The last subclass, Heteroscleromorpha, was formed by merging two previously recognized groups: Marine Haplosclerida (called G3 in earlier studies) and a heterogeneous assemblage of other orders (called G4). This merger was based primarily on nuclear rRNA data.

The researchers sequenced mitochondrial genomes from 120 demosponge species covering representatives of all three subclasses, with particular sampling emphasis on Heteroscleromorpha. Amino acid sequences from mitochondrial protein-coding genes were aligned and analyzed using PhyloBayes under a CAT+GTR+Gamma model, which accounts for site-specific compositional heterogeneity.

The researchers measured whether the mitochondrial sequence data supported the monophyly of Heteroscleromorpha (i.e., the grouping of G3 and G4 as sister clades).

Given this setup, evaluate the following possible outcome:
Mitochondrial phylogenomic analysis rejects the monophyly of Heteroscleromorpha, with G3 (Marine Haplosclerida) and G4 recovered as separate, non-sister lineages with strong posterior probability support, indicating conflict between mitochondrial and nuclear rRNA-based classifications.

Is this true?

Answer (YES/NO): NO